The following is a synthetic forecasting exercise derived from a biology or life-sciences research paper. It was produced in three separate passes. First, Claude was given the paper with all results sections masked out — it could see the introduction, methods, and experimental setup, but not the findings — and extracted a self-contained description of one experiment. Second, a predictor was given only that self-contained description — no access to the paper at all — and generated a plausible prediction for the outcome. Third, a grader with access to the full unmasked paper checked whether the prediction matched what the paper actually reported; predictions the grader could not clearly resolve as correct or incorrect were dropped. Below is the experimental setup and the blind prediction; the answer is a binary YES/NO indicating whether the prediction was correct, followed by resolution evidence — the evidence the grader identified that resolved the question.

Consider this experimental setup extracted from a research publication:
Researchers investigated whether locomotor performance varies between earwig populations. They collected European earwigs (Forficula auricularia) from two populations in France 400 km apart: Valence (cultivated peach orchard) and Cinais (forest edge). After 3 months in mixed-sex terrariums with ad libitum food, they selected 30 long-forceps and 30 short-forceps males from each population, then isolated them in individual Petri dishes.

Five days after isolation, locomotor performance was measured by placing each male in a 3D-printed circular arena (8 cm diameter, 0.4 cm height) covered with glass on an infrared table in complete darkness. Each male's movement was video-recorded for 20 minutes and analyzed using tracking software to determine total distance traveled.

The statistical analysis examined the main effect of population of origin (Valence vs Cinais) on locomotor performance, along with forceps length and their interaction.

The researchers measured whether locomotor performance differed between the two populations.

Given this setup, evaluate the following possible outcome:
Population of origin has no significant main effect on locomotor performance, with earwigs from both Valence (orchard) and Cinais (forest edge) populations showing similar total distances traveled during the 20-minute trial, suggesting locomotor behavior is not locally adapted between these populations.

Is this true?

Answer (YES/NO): YES